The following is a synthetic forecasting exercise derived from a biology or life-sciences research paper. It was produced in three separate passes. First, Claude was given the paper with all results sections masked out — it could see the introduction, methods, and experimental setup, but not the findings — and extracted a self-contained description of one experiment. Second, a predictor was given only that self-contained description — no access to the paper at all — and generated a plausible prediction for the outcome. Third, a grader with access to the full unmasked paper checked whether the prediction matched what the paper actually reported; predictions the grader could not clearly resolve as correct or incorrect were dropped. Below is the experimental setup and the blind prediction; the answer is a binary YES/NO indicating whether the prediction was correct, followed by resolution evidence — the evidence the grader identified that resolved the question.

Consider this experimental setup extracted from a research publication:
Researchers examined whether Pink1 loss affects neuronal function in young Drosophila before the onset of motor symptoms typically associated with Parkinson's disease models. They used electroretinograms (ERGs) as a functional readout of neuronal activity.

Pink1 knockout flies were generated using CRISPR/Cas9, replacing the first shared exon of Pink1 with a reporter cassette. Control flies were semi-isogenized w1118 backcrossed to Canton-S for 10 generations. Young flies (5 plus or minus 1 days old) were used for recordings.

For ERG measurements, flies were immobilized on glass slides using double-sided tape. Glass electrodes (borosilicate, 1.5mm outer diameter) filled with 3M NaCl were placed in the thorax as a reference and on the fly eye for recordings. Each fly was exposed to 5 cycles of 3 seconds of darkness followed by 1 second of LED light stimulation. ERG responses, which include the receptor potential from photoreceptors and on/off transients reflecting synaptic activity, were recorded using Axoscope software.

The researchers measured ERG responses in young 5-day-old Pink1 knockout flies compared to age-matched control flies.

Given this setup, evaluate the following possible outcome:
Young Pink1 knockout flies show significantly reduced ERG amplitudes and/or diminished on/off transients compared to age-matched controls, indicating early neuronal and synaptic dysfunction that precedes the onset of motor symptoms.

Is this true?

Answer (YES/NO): NO